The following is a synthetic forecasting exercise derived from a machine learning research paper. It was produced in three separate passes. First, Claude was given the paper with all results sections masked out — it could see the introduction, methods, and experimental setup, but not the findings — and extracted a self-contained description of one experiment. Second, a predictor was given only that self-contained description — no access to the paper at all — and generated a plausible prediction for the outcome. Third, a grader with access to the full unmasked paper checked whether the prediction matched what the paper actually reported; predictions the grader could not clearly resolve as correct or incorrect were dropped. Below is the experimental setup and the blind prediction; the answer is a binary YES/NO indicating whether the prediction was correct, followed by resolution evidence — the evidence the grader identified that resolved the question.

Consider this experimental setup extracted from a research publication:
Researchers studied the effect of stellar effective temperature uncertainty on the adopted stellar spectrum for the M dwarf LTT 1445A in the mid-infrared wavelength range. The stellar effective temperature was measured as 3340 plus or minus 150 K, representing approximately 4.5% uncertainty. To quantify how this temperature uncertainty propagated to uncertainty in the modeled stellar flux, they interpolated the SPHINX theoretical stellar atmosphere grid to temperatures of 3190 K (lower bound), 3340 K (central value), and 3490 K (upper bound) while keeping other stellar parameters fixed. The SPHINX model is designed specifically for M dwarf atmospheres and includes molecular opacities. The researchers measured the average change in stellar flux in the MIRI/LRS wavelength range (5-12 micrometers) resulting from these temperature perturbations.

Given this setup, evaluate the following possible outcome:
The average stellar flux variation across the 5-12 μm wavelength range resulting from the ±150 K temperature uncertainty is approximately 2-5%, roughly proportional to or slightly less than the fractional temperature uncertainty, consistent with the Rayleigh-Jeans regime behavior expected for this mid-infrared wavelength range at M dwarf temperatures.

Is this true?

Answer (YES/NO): NO